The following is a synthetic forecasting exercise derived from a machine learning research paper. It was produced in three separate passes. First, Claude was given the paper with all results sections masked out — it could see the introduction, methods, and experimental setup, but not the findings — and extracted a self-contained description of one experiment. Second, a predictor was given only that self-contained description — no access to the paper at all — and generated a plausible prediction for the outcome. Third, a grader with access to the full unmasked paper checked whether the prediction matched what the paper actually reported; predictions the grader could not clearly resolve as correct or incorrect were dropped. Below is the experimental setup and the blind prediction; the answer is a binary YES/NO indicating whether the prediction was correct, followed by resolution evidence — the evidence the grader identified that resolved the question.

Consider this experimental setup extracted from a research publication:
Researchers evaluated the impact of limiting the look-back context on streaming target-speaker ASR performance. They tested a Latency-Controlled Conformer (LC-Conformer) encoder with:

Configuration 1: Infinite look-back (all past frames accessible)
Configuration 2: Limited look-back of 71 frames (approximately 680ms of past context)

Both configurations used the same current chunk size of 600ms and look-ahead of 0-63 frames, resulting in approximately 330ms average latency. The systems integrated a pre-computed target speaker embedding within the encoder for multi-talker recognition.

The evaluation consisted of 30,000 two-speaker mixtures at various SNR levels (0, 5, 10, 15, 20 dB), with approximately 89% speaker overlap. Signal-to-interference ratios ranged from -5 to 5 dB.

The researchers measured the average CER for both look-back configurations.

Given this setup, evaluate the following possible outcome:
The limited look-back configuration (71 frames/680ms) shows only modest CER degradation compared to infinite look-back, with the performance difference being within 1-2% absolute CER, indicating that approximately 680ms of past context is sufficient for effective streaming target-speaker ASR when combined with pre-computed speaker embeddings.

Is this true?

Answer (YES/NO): NO